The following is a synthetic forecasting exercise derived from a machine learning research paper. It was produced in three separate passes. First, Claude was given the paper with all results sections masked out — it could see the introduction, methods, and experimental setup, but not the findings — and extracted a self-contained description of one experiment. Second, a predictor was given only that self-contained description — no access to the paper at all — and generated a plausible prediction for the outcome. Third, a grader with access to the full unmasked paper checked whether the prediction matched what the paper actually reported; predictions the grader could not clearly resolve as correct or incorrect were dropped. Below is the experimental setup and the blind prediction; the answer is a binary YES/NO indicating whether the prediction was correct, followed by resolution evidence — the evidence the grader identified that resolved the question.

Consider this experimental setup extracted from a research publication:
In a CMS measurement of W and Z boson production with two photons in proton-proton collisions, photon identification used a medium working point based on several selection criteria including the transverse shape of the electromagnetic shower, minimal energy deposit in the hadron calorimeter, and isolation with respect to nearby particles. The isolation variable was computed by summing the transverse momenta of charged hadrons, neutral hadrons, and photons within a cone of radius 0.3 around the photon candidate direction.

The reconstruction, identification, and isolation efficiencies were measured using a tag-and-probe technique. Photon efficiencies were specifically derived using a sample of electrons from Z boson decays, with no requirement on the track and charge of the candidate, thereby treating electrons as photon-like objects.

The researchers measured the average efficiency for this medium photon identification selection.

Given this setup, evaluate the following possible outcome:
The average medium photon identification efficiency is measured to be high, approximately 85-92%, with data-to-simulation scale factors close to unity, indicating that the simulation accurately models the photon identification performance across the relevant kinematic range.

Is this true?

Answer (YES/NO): NO